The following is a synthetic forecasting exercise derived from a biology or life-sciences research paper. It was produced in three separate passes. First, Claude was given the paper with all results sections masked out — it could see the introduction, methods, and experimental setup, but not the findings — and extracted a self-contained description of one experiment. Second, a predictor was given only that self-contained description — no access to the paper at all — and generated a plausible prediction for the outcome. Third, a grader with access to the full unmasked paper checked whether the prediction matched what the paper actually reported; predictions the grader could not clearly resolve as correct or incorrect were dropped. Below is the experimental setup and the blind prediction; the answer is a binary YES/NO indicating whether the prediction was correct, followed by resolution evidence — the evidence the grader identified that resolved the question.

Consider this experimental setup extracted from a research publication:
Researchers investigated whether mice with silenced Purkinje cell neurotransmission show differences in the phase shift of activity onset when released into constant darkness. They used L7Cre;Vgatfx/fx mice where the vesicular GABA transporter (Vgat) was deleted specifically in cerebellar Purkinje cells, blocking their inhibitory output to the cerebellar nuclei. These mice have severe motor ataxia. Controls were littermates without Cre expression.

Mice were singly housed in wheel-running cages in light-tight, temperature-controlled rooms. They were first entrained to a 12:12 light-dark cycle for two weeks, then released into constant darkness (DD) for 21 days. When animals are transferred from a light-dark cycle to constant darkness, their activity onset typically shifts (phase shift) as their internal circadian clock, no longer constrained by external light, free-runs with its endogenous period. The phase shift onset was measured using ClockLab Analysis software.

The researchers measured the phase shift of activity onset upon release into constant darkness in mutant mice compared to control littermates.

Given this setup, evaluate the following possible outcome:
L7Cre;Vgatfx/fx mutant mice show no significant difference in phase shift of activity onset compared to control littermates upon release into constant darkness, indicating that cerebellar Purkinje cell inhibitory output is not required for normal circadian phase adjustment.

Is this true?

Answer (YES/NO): YES